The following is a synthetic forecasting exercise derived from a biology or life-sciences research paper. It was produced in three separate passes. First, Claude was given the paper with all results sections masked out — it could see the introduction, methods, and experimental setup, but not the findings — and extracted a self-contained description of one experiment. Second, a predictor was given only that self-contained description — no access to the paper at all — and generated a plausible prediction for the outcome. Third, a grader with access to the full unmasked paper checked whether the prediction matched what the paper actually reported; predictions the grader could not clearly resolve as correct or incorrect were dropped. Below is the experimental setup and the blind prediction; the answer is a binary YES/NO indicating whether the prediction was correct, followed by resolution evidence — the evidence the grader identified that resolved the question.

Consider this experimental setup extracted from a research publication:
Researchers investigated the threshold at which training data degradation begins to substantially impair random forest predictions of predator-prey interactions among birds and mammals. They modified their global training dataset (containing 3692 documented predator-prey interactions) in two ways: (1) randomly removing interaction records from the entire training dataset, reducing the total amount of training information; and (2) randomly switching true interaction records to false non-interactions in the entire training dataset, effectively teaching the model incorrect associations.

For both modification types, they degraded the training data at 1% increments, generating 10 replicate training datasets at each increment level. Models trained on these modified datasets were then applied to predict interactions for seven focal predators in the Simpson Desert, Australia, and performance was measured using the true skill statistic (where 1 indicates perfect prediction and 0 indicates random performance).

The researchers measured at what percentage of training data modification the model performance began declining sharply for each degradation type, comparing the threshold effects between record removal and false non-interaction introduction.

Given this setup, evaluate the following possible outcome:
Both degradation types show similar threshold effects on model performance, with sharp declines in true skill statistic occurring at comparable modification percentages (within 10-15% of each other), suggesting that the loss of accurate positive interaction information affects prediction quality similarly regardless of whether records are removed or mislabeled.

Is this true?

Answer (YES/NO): NO